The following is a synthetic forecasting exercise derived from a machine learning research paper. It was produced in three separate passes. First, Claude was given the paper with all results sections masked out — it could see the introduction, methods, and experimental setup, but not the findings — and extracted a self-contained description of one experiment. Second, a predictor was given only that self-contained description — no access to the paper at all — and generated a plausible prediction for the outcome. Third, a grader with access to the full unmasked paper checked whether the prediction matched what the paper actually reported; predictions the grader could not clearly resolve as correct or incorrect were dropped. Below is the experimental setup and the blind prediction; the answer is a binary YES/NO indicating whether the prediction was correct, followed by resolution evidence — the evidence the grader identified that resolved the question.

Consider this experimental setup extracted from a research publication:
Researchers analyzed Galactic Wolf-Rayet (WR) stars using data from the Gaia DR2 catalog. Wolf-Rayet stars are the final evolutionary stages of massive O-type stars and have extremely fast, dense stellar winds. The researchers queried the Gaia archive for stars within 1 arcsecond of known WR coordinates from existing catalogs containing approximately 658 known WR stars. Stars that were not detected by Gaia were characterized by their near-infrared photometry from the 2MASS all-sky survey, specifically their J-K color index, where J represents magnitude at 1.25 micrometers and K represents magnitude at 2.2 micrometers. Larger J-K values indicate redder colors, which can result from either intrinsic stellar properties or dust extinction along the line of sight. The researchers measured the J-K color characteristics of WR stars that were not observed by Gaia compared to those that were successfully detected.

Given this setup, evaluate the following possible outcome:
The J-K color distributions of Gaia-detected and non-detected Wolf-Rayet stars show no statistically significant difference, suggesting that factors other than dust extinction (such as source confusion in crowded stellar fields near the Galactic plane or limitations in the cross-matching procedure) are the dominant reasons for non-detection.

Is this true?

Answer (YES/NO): NO